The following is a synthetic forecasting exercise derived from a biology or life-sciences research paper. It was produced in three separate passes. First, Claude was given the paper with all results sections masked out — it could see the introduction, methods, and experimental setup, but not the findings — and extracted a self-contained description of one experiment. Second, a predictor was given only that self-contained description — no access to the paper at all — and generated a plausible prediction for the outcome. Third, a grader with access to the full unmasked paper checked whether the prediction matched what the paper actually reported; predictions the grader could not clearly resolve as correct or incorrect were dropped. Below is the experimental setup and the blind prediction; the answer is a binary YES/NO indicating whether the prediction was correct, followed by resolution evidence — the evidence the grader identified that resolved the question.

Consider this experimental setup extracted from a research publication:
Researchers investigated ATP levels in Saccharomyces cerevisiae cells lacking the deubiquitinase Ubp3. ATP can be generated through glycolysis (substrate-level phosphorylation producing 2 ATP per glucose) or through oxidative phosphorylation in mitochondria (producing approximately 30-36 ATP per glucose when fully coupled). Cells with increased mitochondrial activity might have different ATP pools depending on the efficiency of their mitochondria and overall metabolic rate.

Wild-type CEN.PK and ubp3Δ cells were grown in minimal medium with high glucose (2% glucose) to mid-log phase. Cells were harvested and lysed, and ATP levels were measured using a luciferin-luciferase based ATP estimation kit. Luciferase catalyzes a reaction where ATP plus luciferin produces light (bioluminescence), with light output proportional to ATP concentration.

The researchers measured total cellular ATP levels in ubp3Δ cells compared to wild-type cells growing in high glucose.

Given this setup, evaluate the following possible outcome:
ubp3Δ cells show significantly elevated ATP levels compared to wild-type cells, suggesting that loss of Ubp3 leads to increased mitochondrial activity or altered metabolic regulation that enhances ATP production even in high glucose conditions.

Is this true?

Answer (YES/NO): NO